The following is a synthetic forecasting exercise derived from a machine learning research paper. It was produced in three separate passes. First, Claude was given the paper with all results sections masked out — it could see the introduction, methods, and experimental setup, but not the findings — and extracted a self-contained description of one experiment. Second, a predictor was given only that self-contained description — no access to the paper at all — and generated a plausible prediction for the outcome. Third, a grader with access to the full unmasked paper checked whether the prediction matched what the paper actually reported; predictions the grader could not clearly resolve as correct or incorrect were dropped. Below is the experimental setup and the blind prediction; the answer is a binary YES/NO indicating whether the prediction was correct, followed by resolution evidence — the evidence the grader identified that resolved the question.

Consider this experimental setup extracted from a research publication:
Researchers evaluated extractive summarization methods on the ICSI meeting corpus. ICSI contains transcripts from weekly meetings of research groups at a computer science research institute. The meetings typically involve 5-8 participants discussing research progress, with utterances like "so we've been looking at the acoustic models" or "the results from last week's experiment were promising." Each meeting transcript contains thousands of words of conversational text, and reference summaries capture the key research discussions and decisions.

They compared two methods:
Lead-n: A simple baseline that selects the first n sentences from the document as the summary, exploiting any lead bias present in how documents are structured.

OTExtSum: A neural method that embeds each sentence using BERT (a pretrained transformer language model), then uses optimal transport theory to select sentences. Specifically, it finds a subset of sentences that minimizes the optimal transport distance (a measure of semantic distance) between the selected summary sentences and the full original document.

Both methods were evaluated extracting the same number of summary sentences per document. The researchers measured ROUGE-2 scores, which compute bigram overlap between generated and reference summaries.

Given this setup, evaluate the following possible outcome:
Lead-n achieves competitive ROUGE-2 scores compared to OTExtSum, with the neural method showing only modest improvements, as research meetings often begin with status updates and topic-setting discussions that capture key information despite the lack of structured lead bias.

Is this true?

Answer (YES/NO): NO